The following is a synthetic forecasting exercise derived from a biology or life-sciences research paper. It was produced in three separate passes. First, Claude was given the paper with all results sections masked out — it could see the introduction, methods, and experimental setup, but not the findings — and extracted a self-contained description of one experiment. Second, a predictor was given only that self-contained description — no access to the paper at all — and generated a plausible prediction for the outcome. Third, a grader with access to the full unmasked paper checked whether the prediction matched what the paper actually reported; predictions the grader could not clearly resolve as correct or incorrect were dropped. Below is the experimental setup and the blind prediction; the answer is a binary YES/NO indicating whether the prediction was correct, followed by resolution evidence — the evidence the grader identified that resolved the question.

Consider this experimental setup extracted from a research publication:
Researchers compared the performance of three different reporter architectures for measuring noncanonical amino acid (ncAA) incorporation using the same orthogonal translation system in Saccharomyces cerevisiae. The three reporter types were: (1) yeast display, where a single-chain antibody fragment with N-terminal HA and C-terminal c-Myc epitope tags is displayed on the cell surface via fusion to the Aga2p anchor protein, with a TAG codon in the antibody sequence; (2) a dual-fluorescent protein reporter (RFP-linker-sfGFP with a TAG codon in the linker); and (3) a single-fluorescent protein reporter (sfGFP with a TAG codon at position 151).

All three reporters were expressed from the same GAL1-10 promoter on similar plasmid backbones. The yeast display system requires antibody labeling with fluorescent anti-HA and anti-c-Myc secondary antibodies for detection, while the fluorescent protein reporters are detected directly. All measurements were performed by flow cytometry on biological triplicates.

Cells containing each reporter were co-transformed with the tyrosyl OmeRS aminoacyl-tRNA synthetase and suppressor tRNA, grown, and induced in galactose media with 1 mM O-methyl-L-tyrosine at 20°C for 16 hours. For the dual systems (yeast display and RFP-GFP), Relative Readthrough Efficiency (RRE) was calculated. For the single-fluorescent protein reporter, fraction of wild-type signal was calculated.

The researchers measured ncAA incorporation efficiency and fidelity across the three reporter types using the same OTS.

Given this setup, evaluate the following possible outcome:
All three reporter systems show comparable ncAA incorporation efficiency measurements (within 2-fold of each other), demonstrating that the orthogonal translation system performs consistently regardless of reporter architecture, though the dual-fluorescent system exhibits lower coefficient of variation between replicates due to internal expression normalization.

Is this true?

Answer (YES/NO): NO